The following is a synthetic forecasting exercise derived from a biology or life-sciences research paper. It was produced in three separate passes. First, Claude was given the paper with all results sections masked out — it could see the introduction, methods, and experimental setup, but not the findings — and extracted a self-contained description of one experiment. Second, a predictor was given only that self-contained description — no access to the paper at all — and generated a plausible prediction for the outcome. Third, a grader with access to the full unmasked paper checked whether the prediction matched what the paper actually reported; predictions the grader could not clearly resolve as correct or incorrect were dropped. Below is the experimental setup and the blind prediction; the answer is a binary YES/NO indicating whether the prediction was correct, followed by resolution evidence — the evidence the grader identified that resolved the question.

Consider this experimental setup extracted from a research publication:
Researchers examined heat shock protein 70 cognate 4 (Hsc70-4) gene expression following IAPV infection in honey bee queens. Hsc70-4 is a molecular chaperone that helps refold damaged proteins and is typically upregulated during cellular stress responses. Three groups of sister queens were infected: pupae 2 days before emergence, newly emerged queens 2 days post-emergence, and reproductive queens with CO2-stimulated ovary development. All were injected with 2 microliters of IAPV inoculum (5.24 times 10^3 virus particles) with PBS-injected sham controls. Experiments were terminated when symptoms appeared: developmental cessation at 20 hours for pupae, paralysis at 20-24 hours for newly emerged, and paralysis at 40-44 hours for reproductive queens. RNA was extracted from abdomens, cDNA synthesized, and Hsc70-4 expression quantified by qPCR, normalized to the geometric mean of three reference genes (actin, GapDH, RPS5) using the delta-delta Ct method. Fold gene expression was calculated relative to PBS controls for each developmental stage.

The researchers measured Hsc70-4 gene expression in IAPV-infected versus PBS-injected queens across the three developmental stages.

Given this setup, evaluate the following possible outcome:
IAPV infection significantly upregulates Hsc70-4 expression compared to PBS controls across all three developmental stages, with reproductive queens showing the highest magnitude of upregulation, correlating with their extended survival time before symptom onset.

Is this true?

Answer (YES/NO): NO